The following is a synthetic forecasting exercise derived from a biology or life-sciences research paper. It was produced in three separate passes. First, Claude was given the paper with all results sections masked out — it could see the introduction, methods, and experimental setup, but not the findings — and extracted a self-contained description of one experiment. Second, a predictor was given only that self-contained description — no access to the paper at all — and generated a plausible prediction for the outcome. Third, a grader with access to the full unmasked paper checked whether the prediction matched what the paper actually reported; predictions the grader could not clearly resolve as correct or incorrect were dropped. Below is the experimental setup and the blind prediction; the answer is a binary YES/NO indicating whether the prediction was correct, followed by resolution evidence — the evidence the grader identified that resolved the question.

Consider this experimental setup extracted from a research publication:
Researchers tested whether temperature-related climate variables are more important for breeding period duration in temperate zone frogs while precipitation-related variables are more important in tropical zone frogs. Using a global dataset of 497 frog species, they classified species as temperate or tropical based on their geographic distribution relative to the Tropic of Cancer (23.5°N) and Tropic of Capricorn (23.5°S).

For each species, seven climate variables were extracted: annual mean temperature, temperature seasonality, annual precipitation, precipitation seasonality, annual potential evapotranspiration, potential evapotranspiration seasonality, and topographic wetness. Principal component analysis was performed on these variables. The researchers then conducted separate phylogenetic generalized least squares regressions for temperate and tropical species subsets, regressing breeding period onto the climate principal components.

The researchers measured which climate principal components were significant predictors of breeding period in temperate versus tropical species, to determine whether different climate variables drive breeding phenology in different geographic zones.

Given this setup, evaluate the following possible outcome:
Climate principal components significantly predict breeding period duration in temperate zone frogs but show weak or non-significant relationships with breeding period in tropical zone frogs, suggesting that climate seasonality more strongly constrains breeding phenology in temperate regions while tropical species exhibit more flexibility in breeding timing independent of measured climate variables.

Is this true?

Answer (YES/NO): NO